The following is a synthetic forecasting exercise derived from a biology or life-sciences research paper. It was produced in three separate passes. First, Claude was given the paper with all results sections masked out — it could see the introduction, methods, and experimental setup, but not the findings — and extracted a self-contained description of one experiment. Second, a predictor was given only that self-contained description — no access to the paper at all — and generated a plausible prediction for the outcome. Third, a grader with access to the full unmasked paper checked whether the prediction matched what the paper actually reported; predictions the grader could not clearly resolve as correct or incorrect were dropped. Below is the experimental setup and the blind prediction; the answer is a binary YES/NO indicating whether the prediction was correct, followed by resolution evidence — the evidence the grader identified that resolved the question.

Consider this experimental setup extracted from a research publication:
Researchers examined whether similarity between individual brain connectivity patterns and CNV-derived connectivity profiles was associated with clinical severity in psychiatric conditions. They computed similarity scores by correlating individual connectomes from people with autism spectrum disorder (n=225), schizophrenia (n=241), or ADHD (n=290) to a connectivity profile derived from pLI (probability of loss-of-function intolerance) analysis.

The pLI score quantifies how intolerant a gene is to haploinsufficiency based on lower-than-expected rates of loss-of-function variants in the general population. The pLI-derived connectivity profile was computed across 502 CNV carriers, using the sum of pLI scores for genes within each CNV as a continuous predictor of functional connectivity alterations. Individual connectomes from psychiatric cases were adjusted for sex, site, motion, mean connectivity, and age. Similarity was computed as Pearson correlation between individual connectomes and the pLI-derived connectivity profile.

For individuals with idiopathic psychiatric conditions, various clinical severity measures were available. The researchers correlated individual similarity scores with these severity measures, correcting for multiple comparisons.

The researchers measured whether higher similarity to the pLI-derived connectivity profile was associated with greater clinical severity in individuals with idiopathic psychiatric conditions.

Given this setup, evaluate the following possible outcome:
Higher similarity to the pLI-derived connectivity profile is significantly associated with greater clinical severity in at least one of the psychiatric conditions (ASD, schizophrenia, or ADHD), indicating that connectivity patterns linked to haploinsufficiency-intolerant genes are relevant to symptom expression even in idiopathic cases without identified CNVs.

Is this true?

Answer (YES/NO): YES